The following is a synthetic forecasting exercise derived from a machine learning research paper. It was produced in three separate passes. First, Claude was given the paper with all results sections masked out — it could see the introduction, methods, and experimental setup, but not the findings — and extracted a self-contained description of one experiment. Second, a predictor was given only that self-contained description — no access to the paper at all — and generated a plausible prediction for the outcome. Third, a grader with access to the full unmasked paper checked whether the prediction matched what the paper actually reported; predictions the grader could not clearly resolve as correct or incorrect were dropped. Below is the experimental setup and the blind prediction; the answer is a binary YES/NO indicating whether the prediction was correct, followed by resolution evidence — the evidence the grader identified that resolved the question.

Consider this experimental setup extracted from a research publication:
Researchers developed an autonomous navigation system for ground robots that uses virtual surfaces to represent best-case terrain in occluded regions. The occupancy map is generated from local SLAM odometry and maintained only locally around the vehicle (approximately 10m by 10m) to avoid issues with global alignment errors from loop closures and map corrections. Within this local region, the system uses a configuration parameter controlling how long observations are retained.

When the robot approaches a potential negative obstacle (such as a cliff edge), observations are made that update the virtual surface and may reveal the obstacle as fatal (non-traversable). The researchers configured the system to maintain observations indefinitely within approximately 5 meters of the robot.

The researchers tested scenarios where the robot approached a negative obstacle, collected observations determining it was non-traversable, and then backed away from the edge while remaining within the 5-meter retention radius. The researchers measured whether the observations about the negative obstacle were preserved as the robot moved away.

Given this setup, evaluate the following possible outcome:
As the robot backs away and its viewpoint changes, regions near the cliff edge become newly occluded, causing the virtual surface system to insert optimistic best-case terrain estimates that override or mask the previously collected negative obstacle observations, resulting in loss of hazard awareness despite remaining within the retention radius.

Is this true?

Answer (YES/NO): NO